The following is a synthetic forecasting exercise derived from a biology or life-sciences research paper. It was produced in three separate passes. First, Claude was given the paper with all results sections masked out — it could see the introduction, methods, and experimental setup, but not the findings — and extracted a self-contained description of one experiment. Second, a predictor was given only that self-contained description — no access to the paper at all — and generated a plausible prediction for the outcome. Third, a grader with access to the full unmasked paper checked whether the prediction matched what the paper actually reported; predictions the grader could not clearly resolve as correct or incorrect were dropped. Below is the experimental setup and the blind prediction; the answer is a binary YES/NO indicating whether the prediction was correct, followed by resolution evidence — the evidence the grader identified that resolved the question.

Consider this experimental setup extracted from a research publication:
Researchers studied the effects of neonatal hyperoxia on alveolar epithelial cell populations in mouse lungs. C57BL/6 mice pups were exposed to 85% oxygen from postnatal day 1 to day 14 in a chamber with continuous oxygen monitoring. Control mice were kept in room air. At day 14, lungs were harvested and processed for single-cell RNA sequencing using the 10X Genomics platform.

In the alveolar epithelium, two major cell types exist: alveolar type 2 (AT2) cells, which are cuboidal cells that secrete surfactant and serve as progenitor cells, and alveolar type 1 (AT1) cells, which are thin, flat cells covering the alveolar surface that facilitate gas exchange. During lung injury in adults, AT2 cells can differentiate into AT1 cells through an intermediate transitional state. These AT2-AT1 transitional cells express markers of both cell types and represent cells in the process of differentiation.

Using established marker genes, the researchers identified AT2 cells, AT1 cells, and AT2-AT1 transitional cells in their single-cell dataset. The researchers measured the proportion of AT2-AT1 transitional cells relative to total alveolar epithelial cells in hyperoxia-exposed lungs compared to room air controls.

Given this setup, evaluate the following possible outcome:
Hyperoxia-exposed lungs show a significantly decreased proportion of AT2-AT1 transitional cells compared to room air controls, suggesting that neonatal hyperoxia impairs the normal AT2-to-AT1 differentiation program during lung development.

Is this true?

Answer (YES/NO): NO